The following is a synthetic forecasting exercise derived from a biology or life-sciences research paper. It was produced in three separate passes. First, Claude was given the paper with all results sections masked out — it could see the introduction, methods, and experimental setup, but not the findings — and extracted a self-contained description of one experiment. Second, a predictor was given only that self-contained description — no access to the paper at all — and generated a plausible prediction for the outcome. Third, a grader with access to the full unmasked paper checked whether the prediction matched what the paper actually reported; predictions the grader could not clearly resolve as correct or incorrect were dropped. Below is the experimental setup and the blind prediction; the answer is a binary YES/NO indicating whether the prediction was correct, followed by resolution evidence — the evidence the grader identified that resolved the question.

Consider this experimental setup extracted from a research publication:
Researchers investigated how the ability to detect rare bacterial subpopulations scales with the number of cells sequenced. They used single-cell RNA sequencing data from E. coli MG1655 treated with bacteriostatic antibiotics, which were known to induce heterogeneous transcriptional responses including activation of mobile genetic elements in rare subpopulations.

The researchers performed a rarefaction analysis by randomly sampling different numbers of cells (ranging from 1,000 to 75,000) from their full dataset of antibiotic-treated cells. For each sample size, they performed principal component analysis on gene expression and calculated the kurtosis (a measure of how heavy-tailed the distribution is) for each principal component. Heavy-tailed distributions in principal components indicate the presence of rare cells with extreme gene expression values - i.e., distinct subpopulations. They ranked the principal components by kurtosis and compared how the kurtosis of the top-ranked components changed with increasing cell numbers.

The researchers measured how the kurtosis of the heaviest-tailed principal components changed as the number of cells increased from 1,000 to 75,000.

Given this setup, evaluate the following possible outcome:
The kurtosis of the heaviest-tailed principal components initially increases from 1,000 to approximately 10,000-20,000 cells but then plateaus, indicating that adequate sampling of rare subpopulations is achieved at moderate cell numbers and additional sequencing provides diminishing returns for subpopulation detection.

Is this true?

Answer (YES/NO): NO